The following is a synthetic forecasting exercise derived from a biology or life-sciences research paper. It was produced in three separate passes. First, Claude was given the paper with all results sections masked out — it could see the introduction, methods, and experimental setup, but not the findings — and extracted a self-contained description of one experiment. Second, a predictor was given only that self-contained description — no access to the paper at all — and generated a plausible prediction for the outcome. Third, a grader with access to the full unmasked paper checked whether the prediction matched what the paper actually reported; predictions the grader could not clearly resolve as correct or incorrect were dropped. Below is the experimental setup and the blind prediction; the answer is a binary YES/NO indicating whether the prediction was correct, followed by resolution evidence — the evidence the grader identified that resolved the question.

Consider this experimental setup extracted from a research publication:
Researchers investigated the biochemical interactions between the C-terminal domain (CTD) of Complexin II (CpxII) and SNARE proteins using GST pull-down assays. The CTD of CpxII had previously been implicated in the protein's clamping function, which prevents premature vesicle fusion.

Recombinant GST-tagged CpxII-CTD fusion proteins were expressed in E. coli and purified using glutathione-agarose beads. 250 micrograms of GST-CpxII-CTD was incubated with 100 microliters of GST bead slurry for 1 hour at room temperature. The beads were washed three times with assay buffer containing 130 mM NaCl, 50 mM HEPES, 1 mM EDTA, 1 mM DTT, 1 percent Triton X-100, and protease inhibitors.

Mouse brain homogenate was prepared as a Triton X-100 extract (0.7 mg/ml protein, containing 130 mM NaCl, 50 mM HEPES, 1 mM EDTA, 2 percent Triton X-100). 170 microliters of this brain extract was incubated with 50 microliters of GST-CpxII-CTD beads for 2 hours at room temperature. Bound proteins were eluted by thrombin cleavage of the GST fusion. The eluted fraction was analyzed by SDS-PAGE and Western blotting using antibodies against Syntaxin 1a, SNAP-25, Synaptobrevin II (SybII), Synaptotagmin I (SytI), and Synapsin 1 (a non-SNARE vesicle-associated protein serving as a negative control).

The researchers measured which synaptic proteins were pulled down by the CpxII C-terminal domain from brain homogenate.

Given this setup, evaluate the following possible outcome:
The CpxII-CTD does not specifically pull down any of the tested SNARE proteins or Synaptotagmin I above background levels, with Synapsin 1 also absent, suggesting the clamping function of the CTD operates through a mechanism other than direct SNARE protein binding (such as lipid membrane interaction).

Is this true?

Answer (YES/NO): NO